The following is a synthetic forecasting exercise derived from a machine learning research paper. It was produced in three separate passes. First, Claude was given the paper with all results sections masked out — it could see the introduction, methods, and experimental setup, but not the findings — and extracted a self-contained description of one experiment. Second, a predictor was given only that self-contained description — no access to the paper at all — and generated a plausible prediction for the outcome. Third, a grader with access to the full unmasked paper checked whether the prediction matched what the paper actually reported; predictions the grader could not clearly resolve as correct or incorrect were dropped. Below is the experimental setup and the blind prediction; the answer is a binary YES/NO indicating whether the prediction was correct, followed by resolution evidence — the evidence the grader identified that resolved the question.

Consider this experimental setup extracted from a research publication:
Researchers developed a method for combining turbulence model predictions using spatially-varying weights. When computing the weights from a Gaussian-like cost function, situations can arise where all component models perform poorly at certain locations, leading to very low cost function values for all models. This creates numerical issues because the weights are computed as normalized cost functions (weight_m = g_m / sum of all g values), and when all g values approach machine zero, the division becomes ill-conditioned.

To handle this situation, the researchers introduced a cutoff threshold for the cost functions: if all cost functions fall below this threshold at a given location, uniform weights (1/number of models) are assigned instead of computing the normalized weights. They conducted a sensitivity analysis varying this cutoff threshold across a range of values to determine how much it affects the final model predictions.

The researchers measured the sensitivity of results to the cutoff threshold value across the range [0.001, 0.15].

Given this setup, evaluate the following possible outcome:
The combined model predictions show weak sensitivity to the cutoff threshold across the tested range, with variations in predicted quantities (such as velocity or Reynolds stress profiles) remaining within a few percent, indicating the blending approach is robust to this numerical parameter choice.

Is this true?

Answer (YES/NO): YES